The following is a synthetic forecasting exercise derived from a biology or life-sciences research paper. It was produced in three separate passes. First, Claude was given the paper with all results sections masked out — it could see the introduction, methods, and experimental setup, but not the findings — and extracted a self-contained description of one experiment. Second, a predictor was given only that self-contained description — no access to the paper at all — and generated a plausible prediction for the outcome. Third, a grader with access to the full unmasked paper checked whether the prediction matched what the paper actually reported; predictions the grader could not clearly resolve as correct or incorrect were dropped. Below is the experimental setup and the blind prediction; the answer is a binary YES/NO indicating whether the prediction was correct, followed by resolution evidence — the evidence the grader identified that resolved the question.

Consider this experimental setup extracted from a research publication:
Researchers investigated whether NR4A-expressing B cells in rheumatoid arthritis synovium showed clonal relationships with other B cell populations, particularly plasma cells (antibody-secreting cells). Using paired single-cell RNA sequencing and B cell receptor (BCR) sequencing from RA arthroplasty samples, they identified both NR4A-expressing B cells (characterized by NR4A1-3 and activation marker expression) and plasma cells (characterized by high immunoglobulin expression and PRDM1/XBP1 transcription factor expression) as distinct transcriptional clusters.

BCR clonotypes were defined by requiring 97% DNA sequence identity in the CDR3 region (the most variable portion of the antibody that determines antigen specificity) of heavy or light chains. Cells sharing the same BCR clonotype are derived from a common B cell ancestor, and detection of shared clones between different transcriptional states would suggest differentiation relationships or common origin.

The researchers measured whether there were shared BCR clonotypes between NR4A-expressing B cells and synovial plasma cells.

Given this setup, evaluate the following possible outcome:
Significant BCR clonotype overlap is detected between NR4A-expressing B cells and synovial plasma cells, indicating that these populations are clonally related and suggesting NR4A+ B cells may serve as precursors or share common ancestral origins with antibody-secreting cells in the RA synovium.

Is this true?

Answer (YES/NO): NO